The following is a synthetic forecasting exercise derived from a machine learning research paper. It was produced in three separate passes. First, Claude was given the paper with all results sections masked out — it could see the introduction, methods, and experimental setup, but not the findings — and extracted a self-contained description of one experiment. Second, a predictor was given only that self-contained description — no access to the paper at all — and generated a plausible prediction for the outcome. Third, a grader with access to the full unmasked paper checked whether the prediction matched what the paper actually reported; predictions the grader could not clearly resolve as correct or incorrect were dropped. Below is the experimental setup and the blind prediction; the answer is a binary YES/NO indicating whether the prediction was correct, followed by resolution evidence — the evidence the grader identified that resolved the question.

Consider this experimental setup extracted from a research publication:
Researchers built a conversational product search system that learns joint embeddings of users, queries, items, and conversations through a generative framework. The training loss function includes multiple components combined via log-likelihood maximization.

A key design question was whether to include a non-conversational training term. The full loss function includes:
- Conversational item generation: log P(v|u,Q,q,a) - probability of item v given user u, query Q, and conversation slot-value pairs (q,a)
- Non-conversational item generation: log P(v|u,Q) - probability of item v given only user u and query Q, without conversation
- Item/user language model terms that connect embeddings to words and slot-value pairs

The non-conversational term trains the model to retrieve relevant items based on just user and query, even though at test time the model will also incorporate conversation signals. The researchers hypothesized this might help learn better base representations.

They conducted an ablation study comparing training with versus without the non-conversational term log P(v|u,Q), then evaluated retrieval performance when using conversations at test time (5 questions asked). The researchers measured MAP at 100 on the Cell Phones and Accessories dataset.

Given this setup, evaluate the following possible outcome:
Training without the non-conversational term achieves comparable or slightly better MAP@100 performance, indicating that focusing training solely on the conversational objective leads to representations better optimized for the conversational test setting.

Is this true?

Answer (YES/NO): NO